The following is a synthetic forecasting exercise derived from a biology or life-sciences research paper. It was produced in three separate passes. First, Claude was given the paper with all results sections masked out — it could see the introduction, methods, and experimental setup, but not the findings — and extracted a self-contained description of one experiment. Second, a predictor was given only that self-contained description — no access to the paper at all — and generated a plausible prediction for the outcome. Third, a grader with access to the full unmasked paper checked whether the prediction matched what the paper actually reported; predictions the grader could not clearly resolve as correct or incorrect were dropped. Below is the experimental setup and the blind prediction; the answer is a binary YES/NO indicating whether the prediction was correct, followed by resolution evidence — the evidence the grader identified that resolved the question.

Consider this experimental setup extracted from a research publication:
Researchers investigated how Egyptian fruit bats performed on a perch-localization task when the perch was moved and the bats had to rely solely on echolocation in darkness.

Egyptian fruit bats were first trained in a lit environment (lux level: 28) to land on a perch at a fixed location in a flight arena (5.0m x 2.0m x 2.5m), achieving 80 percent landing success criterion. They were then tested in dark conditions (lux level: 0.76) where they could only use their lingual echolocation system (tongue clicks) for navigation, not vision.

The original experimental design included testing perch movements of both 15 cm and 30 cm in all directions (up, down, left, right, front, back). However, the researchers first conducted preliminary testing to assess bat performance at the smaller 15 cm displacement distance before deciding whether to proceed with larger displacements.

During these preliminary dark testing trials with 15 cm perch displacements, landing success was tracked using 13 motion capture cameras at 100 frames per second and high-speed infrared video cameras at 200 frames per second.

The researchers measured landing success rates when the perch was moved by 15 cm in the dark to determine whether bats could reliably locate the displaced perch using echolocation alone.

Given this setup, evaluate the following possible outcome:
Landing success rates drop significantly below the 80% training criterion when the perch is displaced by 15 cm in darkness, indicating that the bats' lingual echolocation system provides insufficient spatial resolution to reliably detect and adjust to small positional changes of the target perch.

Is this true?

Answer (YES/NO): NO